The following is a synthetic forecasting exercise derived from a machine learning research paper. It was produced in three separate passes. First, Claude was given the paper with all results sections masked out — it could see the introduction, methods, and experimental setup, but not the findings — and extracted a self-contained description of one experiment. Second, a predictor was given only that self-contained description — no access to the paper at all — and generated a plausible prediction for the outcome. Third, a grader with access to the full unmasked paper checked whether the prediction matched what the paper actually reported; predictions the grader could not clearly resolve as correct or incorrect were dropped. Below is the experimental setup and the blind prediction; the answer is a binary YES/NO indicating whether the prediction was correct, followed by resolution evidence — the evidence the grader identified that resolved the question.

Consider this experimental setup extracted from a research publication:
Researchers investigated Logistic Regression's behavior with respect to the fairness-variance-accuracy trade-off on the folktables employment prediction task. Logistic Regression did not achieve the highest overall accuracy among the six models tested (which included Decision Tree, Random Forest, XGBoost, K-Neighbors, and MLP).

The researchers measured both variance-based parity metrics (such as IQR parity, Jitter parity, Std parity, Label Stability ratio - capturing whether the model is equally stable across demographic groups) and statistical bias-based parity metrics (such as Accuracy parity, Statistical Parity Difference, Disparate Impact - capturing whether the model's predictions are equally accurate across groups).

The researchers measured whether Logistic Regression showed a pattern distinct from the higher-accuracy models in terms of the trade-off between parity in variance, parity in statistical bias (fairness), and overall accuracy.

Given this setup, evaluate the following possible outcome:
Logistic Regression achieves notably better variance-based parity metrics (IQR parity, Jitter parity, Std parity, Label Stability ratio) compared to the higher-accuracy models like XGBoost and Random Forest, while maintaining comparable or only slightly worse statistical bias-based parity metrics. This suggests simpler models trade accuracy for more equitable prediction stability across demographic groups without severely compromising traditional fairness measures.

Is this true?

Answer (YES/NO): NO